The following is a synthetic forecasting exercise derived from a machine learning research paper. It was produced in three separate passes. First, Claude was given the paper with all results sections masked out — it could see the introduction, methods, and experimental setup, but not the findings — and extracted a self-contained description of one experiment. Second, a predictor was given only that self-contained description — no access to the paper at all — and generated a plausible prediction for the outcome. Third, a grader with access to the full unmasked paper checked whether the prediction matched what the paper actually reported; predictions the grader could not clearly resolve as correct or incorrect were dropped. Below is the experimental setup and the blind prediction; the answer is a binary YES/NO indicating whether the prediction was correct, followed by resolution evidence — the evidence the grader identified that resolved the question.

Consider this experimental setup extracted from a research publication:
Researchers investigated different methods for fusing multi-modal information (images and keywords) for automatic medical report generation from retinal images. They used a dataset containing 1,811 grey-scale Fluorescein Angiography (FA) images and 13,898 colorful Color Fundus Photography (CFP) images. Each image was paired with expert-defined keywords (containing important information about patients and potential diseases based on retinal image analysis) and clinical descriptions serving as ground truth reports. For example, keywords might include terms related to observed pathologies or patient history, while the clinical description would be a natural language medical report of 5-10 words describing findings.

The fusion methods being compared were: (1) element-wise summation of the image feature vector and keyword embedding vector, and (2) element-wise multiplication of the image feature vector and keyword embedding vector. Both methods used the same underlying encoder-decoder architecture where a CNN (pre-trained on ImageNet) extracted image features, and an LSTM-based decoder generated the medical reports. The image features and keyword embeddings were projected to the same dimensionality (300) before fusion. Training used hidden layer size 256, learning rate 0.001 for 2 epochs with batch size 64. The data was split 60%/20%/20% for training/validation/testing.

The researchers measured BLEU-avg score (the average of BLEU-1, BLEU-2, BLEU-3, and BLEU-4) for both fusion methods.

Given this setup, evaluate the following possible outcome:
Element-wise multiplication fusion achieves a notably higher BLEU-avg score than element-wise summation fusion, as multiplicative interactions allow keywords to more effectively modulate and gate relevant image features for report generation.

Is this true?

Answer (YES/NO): YES